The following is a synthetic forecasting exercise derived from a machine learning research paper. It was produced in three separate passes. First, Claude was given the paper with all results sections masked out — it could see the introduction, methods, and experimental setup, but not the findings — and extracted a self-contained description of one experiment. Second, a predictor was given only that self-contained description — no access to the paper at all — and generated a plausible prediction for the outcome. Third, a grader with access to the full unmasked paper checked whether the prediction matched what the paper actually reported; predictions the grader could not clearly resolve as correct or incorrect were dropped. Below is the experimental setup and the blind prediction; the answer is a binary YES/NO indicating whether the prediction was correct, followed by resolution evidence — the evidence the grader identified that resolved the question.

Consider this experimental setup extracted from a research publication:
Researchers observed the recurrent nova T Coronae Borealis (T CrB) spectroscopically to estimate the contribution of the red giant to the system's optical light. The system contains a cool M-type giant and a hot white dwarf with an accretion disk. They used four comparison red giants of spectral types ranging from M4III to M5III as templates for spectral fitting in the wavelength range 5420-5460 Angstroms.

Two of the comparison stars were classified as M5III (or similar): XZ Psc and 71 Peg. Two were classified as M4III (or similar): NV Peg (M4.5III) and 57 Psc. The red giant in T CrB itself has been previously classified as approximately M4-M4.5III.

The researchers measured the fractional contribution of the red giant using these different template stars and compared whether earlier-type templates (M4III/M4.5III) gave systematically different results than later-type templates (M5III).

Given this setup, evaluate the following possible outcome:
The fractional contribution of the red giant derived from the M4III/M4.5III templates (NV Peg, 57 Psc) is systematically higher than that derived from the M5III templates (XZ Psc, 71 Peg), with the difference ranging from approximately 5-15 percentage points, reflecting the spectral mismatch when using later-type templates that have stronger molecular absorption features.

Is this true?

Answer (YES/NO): YES